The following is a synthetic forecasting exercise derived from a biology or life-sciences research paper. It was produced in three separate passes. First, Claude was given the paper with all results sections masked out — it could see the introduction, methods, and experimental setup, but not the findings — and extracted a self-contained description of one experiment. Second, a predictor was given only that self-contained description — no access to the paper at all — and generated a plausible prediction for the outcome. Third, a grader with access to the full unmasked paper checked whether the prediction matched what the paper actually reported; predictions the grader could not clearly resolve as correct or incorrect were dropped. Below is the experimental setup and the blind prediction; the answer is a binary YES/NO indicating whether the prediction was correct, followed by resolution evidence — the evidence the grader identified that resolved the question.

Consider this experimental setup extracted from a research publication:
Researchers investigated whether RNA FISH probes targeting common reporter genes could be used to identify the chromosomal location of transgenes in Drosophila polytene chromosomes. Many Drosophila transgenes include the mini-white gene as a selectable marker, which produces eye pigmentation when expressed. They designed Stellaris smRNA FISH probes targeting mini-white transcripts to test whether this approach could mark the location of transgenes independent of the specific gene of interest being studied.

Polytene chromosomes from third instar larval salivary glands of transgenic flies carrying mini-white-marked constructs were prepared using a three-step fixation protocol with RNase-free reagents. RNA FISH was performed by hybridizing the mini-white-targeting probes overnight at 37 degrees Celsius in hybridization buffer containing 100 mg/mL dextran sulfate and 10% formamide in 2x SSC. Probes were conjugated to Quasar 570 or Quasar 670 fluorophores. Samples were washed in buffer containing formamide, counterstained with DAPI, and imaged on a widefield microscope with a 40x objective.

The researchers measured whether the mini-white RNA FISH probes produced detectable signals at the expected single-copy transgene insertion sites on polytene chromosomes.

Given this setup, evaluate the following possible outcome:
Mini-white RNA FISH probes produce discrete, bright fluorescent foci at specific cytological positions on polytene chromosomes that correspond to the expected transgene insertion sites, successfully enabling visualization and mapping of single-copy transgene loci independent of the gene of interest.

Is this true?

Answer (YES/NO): NO